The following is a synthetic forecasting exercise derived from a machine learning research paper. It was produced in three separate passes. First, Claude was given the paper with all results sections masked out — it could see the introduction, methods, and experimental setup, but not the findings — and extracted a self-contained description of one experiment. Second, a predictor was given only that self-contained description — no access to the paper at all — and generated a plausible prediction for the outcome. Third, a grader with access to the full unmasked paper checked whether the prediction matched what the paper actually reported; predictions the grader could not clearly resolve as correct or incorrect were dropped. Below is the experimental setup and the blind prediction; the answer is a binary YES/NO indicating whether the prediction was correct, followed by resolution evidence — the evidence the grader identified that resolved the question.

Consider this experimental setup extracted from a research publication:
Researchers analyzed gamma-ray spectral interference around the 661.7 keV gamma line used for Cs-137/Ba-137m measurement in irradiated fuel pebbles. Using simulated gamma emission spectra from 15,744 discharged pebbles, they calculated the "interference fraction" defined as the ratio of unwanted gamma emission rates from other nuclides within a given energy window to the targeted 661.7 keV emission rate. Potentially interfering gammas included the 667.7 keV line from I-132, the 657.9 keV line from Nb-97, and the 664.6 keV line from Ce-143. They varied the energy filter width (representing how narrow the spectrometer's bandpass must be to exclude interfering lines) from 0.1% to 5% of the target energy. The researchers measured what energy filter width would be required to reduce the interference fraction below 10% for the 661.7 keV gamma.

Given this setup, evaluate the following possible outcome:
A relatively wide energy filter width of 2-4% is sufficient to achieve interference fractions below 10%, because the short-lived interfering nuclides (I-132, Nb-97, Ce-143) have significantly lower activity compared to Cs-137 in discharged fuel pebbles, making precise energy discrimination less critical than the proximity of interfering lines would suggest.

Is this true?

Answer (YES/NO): NO